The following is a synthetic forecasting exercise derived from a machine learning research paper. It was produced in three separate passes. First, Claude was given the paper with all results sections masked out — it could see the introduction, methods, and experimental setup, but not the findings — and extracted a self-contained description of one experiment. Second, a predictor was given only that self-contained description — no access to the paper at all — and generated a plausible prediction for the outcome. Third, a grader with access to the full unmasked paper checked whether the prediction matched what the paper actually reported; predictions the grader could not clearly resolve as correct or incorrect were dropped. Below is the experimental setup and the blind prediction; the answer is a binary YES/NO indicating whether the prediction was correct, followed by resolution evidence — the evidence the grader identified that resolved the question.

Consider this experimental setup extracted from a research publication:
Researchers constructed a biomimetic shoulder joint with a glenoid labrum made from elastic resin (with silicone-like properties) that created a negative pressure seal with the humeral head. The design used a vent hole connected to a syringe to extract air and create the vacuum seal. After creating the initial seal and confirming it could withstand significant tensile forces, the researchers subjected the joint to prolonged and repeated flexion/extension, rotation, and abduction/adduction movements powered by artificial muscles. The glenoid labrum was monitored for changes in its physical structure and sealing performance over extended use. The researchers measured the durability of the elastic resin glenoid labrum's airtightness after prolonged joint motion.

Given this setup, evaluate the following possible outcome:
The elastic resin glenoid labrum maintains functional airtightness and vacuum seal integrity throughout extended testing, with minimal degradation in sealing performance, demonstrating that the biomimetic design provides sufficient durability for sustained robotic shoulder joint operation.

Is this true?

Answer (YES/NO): NO